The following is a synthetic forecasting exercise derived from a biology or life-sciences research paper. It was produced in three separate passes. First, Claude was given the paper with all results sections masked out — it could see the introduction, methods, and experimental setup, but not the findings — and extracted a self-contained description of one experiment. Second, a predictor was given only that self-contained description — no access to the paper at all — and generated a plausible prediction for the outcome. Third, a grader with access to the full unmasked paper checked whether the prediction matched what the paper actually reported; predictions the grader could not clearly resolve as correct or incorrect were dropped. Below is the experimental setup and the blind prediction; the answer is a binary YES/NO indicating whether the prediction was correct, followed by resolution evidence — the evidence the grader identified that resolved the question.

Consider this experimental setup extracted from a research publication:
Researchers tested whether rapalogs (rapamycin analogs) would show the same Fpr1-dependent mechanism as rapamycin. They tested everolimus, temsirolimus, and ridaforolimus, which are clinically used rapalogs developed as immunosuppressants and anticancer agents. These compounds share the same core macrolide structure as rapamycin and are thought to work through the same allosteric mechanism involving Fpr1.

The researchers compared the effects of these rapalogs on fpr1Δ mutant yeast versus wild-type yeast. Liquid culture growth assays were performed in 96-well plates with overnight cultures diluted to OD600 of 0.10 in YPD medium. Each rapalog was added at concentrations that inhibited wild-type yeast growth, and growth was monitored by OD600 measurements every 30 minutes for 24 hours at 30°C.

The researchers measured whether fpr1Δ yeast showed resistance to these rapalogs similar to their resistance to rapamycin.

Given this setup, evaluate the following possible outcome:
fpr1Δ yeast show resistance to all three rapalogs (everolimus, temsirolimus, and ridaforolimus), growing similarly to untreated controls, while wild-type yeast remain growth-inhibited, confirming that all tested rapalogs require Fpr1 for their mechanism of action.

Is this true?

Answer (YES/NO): YES